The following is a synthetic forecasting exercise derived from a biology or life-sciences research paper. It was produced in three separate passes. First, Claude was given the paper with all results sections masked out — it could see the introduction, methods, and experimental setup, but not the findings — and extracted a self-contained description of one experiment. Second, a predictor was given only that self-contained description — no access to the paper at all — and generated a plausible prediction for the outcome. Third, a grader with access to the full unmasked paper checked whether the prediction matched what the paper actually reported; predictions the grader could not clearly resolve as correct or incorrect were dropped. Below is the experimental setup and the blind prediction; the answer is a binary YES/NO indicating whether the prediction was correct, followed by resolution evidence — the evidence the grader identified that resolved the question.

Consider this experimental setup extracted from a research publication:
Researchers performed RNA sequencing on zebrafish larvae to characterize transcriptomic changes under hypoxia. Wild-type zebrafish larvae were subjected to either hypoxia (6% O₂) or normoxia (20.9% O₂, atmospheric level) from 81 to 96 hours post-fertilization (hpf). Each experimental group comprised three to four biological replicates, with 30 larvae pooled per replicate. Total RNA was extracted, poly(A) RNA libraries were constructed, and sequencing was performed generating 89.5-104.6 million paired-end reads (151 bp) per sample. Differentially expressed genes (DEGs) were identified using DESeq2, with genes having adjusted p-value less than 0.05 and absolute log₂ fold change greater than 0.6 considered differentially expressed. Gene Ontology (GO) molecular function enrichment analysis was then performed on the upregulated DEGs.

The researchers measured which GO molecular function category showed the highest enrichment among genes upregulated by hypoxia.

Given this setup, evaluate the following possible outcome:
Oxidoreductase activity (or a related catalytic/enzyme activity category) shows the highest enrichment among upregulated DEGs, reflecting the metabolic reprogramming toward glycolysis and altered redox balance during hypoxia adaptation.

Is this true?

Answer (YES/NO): NO